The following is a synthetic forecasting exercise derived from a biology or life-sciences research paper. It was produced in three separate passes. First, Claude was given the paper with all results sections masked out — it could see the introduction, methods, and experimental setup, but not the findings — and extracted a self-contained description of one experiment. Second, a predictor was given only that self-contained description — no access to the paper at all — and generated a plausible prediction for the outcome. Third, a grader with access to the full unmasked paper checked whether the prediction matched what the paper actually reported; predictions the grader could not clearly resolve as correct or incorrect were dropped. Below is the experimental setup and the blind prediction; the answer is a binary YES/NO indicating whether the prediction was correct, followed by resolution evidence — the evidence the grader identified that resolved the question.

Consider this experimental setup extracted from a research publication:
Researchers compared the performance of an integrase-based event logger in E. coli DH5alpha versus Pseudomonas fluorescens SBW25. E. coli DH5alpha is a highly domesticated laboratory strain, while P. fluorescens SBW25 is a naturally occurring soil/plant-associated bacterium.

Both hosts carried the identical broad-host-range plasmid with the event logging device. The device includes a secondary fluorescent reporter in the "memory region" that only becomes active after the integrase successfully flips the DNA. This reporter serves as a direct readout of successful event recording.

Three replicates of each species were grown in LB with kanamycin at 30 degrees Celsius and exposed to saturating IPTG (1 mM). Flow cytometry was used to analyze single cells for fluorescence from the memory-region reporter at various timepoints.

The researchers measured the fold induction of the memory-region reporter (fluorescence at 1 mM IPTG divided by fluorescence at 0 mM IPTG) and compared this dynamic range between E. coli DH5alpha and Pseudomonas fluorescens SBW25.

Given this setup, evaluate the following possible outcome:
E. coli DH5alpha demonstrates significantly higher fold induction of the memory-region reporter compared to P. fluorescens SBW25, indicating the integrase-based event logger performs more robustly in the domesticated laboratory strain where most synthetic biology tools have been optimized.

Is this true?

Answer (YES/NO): NO